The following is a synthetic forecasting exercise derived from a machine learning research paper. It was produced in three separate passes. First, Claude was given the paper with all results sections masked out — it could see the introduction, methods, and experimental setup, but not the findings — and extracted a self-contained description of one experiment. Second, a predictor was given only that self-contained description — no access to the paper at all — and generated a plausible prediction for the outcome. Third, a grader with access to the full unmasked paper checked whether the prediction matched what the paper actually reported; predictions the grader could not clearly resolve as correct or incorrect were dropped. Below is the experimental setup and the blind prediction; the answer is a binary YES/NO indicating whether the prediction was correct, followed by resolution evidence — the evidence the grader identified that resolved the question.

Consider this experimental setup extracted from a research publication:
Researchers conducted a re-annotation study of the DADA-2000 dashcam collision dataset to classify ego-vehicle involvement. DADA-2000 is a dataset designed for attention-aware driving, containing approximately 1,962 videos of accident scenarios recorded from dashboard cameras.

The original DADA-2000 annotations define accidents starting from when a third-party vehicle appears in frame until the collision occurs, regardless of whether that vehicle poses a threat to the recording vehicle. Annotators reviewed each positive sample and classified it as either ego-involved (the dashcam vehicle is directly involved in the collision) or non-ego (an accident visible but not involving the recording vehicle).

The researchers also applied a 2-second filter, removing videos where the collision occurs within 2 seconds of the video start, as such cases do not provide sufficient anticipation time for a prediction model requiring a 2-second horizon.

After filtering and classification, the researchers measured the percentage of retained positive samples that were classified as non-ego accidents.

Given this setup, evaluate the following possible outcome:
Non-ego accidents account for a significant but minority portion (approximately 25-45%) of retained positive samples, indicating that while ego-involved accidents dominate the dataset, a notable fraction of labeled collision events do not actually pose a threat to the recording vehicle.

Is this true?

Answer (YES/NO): YES